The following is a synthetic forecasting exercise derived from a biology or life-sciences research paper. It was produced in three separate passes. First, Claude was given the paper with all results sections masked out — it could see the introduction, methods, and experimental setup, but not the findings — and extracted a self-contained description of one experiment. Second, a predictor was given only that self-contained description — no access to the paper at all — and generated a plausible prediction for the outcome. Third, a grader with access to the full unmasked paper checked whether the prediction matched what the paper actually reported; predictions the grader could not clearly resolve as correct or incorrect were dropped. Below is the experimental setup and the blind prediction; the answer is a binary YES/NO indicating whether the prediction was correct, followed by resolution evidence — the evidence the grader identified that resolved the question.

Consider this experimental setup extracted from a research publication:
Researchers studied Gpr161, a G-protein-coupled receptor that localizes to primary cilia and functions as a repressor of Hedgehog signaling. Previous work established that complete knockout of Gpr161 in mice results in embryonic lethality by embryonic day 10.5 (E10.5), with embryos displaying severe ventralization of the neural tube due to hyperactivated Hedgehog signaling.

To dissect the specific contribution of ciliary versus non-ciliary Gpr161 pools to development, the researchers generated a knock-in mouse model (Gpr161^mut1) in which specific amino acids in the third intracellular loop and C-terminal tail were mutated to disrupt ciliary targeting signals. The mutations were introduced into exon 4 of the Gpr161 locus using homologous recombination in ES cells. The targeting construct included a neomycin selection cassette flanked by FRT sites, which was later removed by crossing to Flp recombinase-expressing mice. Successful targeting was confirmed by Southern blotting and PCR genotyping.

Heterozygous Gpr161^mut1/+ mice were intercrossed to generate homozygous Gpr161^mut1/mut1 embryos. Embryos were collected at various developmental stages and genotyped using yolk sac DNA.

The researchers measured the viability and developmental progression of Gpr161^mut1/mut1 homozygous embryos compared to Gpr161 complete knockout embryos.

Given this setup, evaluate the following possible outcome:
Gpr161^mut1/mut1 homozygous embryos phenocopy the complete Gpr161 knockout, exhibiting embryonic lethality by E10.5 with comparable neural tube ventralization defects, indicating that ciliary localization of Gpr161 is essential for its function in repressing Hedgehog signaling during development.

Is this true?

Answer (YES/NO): NO